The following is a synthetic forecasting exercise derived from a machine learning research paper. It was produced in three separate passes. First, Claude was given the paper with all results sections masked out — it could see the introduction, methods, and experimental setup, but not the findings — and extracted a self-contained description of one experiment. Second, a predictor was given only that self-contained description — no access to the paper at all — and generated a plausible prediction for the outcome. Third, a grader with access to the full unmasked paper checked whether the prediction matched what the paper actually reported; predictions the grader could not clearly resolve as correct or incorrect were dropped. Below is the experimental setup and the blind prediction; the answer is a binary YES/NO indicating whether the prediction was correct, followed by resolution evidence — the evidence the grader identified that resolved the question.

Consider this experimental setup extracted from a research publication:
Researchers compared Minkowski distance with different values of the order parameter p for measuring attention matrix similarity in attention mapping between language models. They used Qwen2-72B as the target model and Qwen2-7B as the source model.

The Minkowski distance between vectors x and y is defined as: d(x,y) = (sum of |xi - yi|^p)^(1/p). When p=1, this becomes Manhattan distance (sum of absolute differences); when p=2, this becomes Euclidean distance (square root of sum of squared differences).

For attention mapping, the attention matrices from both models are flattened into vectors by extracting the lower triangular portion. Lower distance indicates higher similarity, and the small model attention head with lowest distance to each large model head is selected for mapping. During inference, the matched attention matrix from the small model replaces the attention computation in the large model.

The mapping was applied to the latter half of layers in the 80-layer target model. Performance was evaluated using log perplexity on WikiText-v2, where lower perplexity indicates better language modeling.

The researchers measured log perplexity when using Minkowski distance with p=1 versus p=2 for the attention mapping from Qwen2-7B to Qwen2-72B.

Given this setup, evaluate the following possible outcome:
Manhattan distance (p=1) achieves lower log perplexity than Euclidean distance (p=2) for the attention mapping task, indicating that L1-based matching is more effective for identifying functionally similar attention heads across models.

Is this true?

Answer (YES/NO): YES